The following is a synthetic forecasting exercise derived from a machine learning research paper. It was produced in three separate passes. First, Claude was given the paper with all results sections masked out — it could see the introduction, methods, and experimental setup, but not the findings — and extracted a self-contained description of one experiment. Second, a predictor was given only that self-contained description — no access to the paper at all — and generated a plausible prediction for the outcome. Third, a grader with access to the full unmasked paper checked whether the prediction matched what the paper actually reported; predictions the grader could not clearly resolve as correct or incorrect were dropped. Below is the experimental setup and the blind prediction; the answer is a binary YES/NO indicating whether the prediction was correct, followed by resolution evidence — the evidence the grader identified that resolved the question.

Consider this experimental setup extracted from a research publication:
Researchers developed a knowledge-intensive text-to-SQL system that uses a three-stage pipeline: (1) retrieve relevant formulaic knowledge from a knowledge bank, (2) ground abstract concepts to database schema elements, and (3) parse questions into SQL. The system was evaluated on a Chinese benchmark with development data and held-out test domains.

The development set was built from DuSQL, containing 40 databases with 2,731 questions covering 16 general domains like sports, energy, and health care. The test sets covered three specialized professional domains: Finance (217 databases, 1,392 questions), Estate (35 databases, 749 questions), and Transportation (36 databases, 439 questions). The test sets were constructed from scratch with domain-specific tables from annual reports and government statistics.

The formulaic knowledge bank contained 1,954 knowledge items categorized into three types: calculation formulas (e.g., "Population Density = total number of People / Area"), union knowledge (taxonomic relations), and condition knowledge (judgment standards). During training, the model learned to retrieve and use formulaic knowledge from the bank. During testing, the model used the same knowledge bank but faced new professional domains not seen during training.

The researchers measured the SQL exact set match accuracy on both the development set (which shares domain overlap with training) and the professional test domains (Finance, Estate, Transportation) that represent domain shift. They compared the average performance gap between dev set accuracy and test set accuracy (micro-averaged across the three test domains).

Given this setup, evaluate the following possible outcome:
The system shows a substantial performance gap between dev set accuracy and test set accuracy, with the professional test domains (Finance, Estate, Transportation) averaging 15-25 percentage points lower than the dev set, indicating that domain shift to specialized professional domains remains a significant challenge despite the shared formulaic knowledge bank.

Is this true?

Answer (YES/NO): NO